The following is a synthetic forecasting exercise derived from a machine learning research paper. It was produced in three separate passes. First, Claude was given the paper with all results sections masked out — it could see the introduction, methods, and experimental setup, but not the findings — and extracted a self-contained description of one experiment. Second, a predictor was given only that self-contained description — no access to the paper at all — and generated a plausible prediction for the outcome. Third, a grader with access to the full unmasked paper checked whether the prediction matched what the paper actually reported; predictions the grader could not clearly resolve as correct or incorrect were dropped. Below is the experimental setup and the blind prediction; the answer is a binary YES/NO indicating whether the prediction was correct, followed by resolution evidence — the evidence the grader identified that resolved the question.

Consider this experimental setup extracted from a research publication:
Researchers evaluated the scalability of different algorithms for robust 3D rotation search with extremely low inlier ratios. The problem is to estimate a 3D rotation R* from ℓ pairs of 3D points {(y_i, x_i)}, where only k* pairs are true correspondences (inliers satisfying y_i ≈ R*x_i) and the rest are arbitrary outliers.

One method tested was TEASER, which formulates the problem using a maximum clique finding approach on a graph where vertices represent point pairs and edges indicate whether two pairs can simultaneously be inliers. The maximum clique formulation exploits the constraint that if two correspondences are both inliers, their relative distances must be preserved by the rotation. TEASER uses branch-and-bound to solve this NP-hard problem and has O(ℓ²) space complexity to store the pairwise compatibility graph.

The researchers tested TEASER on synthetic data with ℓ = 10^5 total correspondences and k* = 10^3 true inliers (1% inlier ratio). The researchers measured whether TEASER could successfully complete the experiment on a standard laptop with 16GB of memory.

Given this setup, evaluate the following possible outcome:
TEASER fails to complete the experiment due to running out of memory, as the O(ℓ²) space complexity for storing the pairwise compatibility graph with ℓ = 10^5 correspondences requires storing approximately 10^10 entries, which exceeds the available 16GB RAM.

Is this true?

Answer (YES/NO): YES